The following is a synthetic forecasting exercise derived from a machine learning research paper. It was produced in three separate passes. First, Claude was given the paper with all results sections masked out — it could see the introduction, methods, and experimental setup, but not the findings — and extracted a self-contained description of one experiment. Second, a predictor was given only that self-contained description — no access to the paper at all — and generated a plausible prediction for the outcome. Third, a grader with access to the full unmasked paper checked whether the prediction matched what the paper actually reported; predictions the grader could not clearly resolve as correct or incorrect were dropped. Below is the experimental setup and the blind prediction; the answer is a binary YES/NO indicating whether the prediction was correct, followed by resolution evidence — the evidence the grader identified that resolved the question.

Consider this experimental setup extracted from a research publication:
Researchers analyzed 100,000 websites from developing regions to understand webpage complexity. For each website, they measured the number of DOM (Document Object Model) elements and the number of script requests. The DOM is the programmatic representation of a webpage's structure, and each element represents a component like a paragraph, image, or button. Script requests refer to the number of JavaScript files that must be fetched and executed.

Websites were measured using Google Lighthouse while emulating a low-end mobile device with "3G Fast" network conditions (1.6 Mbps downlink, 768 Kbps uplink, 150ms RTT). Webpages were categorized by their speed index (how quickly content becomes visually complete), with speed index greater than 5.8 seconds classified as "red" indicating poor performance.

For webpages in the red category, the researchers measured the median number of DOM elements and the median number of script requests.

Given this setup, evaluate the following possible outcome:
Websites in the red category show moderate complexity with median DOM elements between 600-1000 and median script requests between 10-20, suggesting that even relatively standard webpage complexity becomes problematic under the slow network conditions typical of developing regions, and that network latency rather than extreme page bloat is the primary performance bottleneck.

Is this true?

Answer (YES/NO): NO